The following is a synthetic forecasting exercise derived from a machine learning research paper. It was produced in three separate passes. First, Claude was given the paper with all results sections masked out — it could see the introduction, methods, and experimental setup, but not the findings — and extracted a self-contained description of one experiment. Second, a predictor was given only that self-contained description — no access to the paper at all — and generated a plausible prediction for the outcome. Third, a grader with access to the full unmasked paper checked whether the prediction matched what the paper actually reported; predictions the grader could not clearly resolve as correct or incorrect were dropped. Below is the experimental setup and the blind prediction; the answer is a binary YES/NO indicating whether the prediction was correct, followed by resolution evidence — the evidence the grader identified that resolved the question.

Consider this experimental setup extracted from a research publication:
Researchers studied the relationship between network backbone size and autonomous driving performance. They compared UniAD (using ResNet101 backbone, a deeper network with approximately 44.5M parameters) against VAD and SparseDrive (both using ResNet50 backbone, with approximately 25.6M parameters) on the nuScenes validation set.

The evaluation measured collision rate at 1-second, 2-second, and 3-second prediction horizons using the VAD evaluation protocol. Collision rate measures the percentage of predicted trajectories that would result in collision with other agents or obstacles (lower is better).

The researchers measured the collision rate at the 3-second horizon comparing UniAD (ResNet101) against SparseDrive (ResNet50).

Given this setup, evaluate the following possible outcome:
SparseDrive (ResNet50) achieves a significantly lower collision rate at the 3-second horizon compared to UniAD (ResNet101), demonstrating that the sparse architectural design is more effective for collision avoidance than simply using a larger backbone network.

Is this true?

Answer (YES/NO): YES